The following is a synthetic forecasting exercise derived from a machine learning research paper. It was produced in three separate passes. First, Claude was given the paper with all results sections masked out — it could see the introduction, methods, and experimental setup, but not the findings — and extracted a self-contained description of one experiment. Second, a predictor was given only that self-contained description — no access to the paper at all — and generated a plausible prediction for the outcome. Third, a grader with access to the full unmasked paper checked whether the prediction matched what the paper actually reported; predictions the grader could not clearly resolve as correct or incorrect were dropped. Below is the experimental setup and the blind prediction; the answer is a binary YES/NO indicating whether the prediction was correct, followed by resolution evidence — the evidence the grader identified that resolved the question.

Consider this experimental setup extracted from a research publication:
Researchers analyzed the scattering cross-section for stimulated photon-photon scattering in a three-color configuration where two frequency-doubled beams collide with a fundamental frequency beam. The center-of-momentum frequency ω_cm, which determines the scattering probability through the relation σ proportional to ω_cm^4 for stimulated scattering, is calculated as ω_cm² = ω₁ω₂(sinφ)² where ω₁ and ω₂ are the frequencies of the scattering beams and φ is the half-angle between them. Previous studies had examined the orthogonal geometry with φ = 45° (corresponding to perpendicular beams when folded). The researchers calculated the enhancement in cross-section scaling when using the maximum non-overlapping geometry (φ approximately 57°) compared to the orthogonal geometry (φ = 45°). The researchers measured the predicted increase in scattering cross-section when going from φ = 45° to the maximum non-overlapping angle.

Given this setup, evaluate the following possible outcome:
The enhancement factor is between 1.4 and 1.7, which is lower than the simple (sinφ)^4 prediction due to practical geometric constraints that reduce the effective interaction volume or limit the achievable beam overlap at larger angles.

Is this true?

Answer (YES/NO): NO